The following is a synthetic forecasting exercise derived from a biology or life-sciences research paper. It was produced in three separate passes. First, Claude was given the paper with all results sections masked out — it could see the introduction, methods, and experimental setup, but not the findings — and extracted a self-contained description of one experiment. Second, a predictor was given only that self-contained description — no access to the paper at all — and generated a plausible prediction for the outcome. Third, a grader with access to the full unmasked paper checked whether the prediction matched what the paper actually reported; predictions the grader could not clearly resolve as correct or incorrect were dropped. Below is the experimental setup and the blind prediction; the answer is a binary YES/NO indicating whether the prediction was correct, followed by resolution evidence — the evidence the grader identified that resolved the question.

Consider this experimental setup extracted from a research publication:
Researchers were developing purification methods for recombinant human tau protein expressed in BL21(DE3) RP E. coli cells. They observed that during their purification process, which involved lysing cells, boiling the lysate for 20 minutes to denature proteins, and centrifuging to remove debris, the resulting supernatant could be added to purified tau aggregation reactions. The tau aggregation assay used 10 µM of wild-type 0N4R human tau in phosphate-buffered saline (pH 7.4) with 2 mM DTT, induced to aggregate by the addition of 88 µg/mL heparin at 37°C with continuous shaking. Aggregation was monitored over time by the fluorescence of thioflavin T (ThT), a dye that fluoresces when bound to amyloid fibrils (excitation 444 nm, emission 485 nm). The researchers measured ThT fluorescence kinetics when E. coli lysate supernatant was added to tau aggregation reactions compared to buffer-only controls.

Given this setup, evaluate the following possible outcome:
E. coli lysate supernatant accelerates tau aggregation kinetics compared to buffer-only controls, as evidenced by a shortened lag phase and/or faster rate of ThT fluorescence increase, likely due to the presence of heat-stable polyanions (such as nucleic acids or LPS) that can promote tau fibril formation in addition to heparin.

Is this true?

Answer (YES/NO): NO